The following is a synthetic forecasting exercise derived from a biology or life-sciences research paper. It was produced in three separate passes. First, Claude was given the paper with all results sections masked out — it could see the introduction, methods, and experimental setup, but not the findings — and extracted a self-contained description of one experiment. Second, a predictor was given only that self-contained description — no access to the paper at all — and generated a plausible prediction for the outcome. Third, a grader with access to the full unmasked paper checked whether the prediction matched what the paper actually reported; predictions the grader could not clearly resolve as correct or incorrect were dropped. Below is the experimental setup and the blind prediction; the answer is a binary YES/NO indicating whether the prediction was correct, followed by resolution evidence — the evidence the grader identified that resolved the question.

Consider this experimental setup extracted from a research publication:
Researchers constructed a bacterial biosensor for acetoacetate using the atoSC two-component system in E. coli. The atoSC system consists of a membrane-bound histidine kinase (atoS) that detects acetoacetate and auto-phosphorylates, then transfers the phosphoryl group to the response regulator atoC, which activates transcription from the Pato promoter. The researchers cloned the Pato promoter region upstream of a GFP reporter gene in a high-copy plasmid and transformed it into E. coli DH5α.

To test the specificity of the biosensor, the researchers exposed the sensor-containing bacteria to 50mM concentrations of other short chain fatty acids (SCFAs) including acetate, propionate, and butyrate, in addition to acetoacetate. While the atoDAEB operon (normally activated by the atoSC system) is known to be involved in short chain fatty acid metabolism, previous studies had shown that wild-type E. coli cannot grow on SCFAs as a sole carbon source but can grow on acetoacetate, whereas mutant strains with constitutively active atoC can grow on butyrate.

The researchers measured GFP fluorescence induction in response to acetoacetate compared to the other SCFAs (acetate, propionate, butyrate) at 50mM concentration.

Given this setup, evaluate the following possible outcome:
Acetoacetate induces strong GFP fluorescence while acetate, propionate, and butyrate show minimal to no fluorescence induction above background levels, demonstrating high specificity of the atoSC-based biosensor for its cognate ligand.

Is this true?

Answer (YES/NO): YES